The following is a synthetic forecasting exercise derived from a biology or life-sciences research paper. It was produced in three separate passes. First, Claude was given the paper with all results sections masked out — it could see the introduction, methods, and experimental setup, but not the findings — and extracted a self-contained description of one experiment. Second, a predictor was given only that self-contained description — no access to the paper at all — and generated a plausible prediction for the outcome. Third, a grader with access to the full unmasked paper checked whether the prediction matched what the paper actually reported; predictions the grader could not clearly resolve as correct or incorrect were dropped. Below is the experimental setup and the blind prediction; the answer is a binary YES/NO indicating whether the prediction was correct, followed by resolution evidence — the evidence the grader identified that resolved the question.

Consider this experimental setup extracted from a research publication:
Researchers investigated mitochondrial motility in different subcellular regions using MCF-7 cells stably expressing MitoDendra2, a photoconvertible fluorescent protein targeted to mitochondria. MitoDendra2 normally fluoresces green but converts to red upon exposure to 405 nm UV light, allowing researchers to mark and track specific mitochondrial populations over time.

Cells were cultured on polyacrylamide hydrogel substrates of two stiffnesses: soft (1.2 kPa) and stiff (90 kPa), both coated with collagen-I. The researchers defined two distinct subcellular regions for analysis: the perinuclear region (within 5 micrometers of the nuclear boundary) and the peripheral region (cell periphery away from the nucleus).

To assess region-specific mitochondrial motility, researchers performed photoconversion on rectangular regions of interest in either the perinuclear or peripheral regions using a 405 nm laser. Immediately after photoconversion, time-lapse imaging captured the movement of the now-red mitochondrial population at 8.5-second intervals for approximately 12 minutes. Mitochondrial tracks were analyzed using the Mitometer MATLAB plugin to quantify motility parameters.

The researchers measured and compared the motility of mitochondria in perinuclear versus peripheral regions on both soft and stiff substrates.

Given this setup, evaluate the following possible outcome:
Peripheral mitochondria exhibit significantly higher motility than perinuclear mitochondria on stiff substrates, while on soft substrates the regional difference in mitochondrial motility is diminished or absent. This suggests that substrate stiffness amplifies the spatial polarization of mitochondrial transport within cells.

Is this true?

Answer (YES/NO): NO